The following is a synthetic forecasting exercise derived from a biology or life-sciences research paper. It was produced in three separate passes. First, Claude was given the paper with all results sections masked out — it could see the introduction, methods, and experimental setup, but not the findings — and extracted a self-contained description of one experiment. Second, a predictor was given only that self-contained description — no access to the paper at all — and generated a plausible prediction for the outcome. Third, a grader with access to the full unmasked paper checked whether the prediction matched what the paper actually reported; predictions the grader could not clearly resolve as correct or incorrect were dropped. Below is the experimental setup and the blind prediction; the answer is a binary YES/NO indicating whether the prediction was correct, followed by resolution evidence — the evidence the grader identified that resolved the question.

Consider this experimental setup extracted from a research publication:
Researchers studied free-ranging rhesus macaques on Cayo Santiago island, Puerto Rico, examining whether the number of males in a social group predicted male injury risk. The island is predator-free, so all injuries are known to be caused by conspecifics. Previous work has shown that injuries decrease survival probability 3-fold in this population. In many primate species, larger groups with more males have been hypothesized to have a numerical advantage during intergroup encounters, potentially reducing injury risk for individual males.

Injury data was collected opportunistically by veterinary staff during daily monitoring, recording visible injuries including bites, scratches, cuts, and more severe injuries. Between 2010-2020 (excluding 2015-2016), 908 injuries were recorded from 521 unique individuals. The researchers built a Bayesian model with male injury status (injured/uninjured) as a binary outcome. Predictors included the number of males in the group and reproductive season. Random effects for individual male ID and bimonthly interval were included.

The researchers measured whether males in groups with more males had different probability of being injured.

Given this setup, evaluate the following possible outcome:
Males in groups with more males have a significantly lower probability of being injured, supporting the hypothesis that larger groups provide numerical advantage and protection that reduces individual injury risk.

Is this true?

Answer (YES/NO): YES